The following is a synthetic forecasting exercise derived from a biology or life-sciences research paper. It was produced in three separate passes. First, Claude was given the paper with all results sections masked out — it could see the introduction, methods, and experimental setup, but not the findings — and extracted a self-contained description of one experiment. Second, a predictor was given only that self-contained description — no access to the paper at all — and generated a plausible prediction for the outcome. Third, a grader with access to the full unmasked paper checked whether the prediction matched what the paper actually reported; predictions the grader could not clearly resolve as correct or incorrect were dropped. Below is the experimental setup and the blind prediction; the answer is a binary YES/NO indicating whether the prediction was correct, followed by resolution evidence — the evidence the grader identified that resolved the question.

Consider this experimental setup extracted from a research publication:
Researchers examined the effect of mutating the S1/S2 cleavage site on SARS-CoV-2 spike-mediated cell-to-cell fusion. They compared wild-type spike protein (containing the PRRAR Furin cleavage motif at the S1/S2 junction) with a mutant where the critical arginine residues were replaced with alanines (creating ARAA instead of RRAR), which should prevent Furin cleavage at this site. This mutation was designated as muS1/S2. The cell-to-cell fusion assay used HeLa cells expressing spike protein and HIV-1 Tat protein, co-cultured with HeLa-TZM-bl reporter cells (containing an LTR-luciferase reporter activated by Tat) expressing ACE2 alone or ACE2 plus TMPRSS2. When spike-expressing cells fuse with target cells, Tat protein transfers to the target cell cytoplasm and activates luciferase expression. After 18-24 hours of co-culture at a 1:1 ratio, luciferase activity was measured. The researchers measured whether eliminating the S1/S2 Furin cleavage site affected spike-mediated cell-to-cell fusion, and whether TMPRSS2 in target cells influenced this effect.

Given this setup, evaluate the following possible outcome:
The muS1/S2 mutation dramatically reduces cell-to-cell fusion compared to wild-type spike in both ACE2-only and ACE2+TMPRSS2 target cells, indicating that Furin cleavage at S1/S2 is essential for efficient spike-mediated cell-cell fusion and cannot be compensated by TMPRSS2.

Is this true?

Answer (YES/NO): NO